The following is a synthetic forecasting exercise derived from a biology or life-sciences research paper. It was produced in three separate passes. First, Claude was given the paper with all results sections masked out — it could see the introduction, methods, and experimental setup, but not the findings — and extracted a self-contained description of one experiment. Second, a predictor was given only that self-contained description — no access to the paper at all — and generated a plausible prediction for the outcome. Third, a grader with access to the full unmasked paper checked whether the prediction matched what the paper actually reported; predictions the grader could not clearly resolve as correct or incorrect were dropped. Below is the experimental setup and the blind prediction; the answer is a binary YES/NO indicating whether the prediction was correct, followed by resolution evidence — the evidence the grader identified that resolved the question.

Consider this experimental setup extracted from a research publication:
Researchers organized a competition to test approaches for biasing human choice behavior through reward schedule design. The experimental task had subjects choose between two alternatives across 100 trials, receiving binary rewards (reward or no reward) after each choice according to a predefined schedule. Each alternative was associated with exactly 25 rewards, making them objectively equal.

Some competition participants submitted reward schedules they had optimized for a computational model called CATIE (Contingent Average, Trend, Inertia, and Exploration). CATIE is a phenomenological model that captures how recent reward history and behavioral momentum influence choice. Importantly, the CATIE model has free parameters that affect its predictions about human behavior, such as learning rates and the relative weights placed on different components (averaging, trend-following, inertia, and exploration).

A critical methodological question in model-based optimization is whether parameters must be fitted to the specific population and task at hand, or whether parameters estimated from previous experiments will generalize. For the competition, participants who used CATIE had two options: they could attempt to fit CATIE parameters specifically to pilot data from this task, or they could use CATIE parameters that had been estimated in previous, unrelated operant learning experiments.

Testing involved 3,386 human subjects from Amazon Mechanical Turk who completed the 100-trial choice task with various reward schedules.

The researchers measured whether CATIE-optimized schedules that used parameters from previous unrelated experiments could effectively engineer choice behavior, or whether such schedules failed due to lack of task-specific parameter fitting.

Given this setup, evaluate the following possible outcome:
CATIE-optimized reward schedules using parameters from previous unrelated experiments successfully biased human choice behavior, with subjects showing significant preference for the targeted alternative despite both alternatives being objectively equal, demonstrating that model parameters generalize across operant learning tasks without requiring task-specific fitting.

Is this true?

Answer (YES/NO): YES